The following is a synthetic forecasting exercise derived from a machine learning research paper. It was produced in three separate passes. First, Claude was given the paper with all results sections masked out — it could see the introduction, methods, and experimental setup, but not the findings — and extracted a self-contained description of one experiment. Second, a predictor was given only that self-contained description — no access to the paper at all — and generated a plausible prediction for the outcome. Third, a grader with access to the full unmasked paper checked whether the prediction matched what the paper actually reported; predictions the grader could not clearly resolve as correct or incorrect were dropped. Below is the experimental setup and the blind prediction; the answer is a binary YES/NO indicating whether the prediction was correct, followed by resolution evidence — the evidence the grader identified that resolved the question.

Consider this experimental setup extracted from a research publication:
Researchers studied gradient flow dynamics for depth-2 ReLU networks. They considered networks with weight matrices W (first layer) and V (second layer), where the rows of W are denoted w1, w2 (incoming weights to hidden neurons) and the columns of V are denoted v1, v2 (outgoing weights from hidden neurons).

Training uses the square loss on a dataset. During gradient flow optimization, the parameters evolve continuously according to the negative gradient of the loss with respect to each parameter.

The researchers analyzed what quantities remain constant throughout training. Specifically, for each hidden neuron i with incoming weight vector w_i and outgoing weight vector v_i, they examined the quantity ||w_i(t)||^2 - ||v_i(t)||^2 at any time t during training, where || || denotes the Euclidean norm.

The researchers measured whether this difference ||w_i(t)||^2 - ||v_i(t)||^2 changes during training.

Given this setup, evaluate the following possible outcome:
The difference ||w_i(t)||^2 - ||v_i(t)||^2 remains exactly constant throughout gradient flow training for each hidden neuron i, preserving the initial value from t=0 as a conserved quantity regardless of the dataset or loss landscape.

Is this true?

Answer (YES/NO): YES